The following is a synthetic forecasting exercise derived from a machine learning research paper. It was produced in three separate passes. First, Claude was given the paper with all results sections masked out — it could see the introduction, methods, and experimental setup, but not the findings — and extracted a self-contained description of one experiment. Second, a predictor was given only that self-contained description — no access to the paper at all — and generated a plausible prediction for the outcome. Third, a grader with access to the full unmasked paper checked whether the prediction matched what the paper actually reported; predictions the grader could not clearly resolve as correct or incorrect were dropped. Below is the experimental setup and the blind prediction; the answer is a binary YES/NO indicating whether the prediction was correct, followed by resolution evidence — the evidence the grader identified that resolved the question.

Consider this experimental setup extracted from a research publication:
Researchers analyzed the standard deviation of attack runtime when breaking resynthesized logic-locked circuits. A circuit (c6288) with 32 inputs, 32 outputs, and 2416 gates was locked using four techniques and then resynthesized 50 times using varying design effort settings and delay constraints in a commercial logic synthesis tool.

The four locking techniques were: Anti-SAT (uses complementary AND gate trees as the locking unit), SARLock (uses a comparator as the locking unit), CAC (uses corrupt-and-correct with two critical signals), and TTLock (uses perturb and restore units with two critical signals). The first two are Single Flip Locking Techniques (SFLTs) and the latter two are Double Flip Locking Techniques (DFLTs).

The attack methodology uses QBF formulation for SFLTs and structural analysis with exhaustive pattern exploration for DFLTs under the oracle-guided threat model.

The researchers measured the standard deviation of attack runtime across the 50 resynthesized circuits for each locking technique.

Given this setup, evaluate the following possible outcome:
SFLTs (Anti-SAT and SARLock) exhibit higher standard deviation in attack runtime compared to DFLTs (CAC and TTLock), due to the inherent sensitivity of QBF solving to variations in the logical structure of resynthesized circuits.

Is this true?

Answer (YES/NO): NO